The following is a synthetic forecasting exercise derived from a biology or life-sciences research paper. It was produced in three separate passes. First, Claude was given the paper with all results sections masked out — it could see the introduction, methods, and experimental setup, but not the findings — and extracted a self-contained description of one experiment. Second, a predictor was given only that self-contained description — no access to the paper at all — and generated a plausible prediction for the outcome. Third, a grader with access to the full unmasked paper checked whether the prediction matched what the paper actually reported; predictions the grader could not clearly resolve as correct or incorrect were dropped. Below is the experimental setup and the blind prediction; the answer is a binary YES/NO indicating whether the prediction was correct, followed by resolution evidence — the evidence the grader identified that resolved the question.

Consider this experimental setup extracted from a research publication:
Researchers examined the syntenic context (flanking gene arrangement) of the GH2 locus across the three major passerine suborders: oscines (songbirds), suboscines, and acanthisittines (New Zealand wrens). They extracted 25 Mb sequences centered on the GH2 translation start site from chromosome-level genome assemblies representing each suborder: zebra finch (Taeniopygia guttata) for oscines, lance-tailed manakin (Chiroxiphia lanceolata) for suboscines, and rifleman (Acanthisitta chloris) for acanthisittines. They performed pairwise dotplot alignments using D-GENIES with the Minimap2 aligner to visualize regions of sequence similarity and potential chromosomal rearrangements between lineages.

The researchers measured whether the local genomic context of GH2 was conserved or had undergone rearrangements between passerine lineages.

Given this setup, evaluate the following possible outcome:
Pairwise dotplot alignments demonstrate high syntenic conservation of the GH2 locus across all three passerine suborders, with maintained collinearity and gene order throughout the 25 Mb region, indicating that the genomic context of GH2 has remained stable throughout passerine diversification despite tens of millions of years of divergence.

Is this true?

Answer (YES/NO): NO